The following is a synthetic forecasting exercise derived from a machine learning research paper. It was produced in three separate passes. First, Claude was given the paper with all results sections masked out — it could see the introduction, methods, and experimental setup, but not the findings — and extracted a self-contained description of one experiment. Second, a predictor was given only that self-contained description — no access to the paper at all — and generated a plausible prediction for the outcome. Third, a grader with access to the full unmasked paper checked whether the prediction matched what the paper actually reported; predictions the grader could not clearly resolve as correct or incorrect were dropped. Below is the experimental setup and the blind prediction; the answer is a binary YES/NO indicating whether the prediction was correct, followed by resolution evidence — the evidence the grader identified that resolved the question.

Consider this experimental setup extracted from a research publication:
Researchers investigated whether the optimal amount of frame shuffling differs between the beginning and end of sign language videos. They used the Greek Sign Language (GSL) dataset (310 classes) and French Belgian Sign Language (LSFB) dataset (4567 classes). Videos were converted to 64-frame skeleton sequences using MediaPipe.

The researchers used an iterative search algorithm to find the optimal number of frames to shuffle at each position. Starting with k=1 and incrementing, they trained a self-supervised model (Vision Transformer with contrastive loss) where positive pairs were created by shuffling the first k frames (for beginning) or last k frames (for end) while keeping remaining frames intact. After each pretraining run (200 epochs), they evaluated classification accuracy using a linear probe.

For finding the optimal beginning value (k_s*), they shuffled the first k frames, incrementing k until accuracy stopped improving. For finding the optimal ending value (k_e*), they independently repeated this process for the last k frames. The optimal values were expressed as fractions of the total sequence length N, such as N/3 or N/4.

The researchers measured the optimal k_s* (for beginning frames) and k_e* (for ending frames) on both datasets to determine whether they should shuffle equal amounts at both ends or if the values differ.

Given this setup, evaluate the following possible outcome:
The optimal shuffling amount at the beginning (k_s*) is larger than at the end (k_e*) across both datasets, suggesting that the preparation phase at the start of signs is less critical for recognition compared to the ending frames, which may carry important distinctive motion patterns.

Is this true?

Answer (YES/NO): YES